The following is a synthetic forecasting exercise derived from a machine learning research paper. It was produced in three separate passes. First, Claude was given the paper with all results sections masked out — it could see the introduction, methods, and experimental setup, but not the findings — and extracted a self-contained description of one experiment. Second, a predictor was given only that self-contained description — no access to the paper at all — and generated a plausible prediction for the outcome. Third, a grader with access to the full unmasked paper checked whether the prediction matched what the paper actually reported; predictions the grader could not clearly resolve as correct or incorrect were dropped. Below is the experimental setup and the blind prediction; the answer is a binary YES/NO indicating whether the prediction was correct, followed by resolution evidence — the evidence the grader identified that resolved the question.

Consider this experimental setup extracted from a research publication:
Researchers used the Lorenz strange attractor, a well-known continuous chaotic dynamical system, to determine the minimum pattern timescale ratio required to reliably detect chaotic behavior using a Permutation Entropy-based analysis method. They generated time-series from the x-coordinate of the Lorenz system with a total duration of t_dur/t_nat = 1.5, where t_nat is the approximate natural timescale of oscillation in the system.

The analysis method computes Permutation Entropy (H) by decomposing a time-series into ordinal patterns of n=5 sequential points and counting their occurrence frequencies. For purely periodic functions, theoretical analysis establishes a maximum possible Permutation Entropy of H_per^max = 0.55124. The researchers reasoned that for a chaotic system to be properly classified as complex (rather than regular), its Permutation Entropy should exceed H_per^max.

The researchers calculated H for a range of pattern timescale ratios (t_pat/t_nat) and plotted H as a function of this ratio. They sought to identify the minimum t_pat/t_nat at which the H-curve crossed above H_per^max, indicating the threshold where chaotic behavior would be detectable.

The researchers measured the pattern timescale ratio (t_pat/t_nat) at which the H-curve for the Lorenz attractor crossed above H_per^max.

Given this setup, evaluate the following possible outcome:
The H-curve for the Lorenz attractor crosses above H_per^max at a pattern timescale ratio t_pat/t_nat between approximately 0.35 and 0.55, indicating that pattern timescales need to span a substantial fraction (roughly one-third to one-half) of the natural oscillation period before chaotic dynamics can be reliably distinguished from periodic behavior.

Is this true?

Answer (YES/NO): NO